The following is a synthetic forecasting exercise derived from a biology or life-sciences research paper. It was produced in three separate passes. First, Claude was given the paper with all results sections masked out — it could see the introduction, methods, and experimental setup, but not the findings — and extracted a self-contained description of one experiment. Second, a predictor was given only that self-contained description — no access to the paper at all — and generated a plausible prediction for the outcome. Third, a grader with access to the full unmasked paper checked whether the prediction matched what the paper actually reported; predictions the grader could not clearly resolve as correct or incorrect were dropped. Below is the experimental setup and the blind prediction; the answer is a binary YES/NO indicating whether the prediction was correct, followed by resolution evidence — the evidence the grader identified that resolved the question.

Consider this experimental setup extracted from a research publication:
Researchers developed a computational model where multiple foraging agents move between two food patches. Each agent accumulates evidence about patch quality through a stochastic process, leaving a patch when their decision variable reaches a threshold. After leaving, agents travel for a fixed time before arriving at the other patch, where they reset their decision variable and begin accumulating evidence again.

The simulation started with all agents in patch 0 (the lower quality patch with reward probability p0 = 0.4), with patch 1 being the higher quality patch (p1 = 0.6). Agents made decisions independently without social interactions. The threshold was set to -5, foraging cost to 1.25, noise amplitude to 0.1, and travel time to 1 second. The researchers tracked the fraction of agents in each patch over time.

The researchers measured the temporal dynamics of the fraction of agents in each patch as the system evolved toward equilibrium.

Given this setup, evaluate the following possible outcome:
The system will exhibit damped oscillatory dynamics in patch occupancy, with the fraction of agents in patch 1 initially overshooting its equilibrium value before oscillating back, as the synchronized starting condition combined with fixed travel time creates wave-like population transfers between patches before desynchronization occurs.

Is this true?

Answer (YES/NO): YES